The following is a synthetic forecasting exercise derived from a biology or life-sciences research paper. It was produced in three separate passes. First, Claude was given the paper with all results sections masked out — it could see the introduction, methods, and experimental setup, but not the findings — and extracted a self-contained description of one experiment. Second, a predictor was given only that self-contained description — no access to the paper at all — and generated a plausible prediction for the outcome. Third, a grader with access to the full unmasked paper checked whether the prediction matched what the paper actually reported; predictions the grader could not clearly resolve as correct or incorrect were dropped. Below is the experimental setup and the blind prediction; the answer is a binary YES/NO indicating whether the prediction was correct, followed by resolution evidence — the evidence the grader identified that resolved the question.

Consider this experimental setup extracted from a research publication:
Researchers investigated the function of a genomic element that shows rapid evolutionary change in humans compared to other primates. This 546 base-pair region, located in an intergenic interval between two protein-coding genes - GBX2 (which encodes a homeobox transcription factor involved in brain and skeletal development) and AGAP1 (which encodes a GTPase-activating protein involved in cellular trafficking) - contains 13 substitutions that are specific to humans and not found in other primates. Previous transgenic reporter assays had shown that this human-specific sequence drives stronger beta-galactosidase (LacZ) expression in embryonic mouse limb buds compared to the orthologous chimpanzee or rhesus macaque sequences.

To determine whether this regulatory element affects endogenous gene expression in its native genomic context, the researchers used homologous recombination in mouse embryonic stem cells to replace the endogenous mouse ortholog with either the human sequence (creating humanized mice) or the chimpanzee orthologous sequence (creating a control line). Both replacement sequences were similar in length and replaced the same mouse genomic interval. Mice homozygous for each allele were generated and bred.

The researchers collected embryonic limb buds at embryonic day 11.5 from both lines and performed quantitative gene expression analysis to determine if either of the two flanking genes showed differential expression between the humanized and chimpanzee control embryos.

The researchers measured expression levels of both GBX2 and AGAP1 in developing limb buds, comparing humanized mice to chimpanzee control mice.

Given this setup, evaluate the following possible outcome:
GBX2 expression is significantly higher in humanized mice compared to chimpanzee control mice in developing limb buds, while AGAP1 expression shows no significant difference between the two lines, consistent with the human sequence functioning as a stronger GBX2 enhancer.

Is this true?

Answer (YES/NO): YES